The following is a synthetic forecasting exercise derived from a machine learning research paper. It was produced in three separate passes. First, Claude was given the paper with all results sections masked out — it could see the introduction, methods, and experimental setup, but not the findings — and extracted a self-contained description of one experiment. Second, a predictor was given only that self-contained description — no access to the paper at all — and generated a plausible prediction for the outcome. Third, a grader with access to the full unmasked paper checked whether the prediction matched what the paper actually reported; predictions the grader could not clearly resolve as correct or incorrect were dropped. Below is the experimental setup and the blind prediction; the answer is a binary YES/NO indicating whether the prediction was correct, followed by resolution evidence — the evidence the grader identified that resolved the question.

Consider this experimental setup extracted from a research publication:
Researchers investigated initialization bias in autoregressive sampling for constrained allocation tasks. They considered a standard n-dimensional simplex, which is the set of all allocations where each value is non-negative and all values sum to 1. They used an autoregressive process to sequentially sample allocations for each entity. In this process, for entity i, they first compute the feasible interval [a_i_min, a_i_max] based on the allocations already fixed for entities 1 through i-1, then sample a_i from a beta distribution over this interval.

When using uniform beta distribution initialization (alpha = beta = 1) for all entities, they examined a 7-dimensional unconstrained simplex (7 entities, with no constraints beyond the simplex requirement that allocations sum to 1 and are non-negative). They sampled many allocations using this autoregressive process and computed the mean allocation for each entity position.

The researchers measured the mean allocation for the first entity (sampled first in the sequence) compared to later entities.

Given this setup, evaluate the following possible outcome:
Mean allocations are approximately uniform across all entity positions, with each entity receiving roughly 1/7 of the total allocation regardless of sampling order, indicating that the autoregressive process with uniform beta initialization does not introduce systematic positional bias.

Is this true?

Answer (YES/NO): NO